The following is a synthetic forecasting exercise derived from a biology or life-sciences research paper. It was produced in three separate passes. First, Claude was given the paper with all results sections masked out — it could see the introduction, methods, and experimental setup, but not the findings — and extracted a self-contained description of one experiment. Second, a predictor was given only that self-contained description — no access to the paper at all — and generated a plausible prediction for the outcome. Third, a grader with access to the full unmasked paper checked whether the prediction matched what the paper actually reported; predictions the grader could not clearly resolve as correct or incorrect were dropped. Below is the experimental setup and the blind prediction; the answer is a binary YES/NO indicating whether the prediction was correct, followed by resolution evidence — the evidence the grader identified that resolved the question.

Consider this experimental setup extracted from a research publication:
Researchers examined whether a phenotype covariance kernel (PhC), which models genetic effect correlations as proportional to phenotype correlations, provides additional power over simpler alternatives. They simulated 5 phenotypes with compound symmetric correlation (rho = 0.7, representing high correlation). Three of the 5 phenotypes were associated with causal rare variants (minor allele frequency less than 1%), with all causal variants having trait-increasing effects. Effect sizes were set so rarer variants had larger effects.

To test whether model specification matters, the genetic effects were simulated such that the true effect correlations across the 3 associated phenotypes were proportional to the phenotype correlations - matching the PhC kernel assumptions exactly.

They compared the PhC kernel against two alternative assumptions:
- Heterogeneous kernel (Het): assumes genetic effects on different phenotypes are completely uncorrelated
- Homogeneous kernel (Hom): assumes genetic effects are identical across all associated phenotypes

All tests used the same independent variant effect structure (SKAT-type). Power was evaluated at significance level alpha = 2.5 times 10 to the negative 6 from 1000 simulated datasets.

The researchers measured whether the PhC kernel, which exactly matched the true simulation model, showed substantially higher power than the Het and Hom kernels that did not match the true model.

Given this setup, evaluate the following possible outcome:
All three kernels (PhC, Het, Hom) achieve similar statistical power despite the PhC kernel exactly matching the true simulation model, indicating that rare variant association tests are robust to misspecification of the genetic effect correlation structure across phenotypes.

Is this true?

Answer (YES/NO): NO